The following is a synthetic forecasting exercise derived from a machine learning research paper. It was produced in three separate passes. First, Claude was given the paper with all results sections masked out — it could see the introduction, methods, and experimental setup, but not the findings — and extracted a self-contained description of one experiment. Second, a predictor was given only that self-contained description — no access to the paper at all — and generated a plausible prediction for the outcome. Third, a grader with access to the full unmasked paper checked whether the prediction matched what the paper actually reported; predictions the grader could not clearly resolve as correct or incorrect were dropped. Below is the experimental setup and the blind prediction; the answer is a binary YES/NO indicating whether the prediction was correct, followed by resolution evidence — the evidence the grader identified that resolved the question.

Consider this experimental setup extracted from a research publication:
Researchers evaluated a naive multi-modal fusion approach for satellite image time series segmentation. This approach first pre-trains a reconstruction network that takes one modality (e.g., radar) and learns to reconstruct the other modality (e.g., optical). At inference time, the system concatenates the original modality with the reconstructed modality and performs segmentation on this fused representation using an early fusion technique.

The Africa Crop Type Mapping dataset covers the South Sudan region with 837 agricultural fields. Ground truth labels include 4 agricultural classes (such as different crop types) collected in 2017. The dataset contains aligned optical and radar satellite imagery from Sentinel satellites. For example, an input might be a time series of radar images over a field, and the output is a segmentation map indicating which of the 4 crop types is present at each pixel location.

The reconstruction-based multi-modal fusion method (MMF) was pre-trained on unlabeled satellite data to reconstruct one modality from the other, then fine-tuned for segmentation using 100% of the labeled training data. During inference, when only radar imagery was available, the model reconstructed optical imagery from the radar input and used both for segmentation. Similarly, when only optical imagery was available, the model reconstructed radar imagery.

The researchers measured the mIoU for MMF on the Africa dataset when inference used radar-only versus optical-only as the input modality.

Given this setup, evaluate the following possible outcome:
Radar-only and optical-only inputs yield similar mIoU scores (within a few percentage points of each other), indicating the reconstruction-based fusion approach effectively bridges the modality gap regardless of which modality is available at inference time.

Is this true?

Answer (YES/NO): NO